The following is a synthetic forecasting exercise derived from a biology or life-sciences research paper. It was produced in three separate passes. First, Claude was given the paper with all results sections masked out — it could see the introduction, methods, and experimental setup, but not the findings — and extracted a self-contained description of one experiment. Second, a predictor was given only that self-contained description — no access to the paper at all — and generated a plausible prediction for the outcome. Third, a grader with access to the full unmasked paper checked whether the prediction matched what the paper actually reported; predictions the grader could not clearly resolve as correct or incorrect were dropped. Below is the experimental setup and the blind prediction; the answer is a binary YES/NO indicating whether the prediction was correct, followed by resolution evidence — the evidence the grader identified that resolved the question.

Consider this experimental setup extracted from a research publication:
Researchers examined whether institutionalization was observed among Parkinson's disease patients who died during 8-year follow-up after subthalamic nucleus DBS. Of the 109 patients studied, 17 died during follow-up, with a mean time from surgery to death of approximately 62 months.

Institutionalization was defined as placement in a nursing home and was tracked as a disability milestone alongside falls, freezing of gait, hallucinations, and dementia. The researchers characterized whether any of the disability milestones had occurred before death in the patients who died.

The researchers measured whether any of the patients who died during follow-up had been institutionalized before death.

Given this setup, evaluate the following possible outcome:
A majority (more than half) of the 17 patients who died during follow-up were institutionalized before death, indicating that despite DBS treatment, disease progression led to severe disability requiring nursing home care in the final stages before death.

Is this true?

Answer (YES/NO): NO